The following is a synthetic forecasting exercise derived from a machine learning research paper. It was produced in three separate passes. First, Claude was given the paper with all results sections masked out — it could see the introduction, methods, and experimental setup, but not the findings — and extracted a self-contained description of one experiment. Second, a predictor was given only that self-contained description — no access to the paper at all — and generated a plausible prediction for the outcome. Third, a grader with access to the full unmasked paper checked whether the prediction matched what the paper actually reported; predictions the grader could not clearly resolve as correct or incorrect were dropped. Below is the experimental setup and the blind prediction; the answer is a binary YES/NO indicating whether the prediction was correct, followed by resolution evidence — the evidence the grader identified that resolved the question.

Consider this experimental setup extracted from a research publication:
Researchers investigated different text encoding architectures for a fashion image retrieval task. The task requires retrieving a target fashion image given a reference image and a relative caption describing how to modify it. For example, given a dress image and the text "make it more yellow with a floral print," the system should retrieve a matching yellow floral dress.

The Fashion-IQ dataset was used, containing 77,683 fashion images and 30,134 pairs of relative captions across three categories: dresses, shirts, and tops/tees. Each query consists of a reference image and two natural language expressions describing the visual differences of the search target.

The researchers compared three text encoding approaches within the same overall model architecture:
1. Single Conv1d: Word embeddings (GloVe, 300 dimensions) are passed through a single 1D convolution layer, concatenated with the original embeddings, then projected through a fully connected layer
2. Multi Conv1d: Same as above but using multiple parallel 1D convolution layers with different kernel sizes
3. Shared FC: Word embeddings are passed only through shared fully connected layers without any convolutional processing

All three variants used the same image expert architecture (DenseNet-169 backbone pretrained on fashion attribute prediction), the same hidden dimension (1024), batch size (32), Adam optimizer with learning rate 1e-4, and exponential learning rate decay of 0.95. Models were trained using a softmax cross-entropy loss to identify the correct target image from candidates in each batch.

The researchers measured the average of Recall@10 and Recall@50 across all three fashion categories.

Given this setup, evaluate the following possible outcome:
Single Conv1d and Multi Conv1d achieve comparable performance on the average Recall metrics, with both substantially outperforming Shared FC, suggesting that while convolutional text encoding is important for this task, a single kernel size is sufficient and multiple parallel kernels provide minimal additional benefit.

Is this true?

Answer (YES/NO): NO